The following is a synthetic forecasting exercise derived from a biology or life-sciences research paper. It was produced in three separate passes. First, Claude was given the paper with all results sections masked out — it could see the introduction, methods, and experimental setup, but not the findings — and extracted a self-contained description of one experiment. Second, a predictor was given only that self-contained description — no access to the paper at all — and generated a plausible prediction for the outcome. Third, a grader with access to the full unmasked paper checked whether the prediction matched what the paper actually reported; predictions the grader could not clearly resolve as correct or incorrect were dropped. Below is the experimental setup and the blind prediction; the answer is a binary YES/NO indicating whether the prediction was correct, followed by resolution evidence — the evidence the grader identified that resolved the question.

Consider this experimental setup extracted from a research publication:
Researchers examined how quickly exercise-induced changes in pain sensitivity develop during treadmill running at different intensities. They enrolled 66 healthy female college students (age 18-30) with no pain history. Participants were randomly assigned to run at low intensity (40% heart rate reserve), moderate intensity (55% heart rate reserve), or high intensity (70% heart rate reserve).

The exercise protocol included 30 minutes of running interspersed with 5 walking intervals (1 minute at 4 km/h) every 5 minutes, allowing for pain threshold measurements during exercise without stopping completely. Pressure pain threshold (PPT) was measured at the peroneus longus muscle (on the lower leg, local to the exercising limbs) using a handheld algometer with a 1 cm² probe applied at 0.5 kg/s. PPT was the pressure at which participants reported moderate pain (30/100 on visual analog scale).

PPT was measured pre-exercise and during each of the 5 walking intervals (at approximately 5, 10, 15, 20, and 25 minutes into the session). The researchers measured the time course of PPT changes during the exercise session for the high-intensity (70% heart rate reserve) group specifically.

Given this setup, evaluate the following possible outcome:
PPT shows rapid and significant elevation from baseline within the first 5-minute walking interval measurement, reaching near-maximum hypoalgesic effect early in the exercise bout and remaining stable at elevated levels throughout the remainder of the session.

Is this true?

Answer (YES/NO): NO